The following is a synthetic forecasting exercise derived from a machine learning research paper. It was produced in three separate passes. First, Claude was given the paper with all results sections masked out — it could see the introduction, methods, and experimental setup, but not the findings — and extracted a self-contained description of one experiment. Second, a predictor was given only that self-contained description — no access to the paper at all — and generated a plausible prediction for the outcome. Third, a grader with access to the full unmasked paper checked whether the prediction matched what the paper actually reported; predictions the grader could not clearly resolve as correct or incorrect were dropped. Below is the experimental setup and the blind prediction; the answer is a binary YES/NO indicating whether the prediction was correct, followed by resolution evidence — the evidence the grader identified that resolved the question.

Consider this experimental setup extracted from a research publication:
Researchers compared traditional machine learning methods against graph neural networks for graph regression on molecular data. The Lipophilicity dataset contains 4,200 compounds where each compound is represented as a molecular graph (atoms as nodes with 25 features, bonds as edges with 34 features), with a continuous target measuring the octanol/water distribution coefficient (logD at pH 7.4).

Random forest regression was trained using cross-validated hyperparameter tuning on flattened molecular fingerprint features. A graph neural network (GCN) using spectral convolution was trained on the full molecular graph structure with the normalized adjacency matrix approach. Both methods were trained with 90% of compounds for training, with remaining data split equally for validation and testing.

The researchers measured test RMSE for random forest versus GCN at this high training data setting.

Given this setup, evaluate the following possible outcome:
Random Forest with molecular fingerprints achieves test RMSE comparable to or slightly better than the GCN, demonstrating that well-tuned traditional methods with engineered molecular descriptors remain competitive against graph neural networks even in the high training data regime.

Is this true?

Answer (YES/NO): NO